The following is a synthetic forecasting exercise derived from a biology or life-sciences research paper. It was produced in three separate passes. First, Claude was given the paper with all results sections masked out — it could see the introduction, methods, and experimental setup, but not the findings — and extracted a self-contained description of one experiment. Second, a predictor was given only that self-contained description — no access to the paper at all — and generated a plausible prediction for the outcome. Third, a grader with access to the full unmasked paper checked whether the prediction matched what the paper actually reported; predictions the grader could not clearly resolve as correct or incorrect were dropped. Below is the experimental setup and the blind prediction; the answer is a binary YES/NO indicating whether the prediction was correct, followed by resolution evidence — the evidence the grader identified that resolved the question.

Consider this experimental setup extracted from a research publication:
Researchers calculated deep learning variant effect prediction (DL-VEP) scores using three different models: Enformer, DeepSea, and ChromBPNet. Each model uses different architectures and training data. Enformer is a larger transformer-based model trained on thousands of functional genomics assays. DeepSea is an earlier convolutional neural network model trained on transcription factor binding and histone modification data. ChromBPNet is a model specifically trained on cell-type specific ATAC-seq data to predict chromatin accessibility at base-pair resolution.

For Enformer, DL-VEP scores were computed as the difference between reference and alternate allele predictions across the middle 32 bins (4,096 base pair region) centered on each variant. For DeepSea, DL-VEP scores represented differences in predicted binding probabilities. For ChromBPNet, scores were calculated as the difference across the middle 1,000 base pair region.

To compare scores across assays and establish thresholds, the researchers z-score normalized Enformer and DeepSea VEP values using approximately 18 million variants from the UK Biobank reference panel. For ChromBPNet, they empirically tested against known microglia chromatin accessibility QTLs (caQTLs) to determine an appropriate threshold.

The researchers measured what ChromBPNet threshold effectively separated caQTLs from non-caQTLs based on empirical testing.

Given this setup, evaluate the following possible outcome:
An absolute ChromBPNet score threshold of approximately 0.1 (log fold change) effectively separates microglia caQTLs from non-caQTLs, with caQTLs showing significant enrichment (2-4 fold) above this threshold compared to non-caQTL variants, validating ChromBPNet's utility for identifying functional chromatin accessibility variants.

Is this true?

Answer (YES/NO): NO